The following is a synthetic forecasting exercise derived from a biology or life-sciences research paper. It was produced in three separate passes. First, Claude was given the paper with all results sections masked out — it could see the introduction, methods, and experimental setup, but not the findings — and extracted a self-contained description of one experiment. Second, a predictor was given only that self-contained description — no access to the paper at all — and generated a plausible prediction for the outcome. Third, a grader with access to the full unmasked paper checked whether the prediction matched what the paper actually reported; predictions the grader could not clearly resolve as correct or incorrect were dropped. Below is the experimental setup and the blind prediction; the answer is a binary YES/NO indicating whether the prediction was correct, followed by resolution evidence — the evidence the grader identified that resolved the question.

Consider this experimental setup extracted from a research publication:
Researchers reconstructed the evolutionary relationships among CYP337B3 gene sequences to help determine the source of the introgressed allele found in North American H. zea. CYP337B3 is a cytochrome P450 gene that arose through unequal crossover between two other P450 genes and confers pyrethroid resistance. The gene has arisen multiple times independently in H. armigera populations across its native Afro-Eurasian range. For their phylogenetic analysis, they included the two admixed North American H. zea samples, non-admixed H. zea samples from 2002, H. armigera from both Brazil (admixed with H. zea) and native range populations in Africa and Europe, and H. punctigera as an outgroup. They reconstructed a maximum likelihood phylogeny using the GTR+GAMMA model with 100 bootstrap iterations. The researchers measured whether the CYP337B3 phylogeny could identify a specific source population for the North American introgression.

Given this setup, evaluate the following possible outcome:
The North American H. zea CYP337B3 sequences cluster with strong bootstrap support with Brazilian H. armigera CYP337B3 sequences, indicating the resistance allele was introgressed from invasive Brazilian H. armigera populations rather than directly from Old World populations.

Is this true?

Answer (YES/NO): NO